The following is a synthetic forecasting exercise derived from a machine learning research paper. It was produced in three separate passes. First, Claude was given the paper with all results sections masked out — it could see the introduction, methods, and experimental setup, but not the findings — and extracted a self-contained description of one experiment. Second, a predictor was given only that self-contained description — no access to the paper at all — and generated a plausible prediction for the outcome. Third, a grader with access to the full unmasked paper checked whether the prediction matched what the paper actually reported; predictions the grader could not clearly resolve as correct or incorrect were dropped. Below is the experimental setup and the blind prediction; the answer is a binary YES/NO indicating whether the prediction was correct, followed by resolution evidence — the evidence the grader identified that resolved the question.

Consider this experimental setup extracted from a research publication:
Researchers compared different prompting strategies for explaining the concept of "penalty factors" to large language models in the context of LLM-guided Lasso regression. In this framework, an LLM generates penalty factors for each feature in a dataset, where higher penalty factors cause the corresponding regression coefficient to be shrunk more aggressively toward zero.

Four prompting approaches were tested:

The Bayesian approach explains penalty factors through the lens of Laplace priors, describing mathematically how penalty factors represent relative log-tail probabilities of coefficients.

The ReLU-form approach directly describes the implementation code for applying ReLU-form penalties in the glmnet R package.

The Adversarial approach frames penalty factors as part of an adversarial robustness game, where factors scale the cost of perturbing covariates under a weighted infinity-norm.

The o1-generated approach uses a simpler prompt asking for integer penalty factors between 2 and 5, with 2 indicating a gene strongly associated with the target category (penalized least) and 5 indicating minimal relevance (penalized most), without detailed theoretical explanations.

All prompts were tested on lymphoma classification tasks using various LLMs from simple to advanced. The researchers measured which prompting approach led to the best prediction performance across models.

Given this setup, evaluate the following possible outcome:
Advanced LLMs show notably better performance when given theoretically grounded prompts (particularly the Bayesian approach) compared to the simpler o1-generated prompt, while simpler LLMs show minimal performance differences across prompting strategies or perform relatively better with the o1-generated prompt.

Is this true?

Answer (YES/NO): NO